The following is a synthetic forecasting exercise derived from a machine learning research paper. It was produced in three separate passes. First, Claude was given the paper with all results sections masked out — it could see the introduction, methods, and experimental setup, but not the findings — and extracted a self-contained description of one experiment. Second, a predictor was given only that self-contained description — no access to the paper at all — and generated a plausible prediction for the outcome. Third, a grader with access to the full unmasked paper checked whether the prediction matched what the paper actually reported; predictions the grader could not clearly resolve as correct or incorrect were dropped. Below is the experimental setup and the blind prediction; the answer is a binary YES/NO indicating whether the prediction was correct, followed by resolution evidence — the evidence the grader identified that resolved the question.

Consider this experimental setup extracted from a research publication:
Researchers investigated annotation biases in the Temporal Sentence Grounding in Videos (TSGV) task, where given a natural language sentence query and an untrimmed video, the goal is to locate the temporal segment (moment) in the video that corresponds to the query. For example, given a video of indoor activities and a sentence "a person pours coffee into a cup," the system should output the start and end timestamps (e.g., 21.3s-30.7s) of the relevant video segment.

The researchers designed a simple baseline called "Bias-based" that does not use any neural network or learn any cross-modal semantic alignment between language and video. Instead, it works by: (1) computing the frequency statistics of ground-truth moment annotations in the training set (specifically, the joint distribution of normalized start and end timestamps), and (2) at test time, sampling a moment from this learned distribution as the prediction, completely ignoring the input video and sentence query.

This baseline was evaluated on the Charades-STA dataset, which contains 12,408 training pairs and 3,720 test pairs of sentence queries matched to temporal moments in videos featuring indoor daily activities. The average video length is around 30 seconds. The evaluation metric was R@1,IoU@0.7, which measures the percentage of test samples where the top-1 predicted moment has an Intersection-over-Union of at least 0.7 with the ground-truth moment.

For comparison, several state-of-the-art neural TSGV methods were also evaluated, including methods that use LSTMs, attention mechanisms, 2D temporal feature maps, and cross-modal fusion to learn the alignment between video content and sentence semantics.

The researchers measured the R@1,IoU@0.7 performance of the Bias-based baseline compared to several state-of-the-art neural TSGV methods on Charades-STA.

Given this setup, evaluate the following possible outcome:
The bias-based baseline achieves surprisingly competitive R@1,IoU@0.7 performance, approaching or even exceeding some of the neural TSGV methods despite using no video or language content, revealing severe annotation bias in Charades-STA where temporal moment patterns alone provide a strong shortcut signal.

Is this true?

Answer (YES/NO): YES